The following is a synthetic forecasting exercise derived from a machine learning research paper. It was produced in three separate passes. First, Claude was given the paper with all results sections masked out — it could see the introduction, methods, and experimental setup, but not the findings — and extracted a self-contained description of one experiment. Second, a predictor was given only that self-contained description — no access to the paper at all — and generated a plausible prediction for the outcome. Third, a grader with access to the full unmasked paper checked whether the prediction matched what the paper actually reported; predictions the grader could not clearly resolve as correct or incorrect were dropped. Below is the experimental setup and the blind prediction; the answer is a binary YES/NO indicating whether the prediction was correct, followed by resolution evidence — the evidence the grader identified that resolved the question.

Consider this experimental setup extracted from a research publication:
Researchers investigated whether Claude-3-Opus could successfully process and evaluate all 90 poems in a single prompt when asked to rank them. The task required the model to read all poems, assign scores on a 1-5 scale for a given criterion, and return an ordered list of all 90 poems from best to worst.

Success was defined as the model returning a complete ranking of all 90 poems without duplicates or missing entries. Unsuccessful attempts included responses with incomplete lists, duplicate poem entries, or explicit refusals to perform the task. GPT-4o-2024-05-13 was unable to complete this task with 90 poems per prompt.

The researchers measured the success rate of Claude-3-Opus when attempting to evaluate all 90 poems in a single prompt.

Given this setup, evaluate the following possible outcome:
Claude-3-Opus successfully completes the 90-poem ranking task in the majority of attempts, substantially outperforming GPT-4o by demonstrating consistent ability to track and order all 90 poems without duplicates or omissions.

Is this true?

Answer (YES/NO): YES